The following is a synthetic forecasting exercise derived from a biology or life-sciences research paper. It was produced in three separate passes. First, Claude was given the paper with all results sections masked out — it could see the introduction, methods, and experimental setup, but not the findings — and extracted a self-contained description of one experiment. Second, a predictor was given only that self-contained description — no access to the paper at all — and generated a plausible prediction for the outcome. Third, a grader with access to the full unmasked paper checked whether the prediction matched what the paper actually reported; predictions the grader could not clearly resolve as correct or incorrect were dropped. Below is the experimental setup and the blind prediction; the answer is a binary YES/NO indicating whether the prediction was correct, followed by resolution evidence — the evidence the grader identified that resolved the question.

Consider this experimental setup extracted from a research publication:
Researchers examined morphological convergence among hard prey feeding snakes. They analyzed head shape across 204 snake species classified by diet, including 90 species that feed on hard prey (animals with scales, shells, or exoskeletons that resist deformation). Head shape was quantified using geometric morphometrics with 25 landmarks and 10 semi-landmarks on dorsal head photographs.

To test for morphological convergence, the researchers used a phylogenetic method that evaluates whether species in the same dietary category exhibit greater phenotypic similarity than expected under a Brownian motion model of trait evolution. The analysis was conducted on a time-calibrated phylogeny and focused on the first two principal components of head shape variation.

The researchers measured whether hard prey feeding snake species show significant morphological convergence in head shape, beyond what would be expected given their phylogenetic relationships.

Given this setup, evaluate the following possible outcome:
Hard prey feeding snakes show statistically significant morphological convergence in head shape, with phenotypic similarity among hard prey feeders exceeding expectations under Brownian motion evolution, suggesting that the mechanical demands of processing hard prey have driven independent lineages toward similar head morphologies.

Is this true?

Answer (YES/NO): NO